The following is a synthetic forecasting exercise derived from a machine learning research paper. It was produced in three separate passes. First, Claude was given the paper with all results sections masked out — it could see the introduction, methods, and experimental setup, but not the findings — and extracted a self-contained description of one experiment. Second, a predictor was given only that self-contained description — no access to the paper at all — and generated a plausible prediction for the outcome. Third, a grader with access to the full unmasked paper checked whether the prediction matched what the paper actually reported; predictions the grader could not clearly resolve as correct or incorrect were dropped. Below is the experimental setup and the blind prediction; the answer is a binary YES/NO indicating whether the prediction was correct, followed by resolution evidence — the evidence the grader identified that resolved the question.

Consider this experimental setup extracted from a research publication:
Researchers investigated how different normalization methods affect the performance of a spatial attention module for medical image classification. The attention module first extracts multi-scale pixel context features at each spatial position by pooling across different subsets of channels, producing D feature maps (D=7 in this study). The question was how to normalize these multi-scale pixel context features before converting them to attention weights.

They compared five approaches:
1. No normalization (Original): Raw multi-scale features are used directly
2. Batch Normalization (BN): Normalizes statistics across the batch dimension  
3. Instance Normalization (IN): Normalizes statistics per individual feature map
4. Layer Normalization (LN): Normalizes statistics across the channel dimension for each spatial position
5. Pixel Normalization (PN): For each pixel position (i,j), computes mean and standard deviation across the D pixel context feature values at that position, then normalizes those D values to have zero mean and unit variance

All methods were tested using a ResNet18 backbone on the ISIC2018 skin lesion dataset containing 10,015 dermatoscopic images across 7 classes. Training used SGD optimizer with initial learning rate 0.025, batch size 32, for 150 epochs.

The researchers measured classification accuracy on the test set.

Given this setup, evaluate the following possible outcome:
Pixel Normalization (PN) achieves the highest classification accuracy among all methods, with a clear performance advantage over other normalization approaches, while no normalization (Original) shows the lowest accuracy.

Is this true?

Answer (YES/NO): NO